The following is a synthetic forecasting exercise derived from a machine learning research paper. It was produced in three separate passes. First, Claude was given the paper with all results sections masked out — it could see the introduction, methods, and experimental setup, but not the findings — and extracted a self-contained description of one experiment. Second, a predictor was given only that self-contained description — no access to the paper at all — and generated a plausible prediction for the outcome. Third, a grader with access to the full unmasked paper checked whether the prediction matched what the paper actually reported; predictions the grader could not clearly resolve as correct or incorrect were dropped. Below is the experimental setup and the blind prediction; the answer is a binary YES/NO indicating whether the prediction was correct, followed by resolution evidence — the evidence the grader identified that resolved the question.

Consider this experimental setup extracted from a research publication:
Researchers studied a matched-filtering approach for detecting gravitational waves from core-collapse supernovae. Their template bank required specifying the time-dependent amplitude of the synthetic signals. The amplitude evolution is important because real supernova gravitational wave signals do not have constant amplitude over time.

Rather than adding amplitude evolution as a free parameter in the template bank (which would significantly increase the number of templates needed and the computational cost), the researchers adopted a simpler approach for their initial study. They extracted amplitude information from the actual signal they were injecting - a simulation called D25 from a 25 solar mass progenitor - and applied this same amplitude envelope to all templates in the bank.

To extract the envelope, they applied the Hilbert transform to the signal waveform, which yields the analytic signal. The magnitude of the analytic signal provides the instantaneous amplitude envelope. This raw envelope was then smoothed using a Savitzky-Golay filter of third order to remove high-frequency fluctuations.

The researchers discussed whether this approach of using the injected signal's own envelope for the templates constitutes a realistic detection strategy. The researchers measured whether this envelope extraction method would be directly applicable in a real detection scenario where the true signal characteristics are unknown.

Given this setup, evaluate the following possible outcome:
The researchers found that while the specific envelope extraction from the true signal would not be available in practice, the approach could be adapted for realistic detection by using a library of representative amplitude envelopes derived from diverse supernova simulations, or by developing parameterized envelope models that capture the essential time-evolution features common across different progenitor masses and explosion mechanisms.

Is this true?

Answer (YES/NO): NO